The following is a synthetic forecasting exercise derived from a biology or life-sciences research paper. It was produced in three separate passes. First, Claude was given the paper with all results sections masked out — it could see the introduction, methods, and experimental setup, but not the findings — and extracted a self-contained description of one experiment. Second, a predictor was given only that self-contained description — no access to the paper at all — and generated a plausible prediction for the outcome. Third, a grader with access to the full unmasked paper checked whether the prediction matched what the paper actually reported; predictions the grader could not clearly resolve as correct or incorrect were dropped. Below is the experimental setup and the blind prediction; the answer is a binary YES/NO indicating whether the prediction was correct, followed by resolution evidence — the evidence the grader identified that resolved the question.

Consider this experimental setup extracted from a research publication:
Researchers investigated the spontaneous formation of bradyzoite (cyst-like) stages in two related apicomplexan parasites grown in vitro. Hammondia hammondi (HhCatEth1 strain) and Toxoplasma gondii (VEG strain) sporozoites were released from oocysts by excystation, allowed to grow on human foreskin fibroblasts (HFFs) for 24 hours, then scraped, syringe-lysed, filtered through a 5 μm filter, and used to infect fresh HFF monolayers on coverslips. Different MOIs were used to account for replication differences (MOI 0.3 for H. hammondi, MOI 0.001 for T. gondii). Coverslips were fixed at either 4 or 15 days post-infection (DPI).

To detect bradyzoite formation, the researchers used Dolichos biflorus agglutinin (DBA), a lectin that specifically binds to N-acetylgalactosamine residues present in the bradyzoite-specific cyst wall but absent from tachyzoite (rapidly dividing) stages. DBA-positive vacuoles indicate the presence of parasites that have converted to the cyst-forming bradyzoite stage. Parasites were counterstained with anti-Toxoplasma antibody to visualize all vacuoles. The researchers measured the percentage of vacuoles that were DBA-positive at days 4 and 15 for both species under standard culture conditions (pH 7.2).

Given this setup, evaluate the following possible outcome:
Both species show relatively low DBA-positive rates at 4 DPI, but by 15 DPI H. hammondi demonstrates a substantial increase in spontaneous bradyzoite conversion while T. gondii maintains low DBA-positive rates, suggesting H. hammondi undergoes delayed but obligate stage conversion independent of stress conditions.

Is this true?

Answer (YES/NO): YES